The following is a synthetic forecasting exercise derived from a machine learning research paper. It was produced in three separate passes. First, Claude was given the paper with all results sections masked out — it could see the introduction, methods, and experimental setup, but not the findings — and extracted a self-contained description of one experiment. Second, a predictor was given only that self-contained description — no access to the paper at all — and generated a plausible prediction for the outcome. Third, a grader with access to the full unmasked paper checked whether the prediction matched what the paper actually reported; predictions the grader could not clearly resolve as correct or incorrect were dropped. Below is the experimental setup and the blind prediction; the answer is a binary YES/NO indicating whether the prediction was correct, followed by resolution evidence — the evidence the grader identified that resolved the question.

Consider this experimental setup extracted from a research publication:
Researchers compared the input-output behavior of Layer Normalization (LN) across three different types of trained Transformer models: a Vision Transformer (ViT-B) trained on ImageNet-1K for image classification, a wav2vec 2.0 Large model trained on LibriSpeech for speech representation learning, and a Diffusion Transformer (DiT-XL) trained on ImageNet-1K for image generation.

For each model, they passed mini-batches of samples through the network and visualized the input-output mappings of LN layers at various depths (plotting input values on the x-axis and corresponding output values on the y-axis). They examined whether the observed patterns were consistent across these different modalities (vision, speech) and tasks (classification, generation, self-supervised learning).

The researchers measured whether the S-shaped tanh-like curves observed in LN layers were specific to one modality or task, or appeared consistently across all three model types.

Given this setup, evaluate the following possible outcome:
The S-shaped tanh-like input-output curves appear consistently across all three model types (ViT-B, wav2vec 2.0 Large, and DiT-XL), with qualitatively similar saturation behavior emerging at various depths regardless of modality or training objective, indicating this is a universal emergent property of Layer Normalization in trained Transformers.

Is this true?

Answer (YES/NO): YES